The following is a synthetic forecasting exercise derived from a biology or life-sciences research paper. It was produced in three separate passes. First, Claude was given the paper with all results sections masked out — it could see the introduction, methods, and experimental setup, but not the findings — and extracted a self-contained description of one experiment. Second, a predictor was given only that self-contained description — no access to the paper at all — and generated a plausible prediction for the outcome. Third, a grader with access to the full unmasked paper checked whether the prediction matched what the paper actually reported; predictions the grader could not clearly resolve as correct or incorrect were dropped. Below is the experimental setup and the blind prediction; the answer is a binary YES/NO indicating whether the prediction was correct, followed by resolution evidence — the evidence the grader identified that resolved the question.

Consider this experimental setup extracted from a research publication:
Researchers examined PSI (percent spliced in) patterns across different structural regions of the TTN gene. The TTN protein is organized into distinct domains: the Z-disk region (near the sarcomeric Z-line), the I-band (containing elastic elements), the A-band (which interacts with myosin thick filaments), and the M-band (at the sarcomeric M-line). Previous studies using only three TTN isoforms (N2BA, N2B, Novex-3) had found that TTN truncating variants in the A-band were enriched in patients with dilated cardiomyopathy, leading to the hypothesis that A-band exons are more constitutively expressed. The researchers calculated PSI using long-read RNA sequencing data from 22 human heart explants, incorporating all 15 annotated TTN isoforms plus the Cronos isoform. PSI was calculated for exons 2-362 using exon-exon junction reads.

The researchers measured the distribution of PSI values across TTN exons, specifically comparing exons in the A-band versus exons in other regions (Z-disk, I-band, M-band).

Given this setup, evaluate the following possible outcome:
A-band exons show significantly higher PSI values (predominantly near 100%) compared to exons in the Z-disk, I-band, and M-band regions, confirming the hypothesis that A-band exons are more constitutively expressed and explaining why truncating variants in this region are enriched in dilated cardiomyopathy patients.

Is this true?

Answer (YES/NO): NO